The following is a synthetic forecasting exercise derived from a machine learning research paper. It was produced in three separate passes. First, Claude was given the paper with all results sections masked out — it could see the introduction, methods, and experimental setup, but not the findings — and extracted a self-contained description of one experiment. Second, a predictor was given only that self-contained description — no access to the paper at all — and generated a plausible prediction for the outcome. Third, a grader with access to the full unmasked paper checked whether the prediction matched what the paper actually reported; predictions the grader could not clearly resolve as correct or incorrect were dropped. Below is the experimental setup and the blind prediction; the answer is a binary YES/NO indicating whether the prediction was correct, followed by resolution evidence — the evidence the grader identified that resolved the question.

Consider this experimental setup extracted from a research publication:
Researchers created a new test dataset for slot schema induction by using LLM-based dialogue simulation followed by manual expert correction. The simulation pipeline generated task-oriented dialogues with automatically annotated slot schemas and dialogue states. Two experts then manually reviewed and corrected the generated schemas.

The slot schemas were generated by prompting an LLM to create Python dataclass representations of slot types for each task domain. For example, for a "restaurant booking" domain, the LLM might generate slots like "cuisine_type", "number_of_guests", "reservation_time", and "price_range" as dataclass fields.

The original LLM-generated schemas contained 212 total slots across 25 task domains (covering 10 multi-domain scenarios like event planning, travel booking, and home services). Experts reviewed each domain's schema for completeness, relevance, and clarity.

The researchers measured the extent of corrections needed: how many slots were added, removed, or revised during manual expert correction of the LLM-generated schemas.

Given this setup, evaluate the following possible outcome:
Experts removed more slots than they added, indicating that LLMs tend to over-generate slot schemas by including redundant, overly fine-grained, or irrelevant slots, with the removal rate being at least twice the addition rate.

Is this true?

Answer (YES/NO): YES